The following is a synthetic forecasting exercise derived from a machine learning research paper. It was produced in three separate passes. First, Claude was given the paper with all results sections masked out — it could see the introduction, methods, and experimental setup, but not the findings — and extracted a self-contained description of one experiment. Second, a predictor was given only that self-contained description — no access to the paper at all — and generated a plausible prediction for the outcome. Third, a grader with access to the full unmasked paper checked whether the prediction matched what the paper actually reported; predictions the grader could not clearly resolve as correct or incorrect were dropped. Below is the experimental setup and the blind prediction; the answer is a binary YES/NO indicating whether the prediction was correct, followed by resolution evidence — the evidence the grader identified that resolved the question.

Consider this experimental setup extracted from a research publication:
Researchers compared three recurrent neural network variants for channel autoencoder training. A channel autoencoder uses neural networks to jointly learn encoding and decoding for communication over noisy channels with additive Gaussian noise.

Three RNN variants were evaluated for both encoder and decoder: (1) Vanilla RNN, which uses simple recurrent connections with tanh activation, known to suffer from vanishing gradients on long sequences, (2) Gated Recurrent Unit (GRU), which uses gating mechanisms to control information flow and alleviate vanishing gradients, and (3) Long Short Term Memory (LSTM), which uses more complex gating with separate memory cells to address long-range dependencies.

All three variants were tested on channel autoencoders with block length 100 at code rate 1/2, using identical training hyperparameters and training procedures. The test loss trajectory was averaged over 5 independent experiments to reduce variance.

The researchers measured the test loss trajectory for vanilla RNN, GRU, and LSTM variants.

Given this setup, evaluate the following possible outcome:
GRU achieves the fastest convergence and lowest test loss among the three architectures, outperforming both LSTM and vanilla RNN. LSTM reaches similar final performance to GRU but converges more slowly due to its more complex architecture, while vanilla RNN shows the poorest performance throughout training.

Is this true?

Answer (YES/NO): NO